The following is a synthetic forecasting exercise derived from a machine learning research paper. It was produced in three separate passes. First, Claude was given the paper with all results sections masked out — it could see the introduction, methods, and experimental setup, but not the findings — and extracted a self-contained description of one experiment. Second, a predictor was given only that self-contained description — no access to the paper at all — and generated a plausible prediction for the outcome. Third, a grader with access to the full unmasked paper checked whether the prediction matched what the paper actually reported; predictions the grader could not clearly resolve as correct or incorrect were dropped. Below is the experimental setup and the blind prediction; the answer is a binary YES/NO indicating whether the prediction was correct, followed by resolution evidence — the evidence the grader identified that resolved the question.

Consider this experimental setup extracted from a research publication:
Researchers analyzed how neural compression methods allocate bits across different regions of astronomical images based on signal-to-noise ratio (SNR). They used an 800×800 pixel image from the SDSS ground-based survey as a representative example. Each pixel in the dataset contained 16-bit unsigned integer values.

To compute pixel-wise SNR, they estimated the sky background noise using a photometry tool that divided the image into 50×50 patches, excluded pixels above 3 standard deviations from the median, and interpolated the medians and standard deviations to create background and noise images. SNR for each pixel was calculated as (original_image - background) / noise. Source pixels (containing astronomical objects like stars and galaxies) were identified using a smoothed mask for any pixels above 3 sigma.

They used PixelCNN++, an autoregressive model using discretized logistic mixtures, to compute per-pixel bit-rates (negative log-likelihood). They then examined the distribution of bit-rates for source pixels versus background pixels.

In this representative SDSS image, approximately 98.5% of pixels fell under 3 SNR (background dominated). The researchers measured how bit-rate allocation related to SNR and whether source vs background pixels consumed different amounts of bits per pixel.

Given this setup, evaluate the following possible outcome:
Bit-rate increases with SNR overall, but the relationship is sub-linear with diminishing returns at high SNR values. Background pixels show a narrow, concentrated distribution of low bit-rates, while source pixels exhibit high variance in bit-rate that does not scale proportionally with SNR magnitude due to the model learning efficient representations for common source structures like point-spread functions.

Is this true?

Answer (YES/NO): NO